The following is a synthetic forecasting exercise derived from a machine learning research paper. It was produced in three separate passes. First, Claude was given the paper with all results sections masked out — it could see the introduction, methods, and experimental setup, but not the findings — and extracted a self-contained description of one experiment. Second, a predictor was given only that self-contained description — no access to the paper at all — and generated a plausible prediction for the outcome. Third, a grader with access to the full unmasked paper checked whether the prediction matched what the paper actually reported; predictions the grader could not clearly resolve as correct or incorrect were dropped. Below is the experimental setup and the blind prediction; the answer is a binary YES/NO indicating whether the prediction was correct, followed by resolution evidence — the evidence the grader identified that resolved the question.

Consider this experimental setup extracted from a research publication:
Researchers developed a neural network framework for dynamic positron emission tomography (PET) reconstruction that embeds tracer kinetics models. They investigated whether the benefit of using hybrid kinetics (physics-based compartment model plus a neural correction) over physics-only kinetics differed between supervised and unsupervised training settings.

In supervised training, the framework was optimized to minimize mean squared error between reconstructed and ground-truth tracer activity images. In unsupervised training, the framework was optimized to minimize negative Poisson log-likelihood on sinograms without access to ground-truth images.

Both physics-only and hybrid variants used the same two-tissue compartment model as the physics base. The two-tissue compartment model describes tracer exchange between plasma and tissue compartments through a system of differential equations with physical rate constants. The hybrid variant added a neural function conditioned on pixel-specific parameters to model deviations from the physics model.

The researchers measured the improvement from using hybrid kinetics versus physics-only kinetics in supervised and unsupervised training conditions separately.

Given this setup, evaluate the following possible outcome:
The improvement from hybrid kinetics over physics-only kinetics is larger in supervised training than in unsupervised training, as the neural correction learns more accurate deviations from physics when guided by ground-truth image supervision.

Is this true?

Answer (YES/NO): NO